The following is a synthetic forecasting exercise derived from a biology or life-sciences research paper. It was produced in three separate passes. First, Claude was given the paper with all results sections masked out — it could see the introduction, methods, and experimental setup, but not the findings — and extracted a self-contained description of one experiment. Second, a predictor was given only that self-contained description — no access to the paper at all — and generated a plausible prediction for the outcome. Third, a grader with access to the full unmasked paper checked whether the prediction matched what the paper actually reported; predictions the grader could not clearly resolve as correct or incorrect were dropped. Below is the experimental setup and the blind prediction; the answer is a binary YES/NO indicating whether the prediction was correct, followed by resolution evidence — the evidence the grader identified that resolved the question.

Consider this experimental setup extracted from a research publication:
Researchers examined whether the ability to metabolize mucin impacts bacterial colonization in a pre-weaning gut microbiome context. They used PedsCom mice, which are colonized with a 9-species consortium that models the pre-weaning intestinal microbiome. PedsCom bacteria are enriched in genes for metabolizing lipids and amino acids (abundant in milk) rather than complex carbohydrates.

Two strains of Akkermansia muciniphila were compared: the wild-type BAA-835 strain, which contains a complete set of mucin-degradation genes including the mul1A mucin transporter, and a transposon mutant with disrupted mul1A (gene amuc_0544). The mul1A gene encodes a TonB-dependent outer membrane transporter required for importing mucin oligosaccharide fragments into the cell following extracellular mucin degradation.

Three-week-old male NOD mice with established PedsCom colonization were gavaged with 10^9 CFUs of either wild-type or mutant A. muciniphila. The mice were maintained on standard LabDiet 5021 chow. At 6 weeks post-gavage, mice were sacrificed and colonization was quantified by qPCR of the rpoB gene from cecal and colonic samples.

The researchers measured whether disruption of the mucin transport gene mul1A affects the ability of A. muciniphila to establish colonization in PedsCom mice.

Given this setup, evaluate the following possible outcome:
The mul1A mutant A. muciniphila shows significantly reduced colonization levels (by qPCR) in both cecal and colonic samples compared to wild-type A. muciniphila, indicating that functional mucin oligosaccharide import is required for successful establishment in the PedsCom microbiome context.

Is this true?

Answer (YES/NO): YES